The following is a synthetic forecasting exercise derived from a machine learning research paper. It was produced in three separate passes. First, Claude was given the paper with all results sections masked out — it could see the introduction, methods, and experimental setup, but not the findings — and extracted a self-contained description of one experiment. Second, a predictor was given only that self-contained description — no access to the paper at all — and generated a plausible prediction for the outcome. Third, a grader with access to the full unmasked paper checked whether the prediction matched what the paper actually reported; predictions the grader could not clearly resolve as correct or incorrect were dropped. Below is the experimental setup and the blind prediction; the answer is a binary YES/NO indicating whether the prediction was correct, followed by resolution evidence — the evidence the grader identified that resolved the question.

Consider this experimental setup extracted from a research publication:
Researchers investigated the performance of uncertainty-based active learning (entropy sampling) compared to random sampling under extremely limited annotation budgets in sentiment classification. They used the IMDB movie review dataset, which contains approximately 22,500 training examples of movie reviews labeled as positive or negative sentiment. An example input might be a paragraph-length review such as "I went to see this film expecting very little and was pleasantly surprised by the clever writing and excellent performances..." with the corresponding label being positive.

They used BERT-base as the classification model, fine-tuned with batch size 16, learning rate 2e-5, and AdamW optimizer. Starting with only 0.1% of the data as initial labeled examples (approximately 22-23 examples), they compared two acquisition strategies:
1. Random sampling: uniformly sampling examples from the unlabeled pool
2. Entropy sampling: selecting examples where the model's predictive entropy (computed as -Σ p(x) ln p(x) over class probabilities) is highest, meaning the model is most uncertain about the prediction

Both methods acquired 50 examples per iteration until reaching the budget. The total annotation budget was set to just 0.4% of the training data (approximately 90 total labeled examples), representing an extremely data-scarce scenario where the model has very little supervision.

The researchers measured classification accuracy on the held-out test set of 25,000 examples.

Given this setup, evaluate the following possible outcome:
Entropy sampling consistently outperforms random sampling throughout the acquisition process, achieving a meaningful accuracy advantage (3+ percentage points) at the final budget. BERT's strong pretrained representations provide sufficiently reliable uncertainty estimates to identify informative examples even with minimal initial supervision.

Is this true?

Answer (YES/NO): NO